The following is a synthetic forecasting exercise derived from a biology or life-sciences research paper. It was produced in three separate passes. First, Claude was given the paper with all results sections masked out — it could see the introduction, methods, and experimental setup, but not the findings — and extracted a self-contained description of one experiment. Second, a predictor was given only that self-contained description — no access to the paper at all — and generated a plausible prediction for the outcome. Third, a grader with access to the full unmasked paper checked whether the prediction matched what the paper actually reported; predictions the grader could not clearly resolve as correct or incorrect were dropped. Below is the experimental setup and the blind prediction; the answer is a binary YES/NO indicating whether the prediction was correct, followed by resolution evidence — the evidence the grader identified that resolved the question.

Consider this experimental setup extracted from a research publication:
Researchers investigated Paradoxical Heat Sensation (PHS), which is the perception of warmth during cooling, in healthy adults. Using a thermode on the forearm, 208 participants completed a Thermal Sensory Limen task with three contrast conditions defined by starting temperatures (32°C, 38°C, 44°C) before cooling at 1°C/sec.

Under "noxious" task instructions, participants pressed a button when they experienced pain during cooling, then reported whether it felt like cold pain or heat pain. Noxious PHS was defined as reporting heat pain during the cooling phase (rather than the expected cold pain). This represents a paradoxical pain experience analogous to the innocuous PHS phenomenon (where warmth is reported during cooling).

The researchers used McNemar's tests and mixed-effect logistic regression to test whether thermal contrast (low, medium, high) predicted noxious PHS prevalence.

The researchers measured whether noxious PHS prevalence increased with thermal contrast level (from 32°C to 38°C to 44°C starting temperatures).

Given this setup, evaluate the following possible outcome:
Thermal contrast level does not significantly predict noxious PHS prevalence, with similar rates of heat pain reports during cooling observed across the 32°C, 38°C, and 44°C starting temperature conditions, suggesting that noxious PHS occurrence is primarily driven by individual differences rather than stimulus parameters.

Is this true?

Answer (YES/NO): YES